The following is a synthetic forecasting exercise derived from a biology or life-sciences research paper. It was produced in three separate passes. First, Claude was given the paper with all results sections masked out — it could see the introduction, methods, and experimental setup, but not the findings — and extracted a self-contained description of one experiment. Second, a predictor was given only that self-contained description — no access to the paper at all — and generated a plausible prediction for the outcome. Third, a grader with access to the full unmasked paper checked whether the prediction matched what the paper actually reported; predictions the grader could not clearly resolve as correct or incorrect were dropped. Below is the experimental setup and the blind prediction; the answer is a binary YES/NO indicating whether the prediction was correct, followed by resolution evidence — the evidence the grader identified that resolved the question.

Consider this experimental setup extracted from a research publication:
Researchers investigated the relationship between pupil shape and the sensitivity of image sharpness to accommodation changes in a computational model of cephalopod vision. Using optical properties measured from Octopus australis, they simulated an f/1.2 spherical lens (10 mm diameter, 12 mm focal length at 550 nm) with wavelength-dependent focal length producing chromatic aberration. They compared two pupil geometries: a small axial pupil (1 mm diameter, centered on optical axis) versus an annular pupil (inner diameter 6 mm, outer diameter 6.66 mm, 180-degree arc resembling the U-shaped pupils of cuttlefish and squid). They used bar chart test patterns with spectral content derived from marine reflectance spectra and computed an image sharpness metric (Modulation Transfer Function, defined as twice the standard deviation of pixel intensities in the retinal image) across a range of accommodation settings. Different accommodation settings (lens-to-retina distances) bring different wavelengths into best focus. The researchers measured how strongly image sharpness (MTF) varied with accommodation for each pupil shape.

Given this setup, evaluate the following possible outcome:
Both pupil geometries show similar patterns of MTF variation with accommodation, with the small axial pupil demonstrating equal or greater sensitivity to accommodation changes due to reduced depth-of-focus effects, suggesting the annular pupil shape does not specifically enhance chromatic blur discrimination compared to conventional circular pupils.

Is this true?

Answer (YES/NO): NO